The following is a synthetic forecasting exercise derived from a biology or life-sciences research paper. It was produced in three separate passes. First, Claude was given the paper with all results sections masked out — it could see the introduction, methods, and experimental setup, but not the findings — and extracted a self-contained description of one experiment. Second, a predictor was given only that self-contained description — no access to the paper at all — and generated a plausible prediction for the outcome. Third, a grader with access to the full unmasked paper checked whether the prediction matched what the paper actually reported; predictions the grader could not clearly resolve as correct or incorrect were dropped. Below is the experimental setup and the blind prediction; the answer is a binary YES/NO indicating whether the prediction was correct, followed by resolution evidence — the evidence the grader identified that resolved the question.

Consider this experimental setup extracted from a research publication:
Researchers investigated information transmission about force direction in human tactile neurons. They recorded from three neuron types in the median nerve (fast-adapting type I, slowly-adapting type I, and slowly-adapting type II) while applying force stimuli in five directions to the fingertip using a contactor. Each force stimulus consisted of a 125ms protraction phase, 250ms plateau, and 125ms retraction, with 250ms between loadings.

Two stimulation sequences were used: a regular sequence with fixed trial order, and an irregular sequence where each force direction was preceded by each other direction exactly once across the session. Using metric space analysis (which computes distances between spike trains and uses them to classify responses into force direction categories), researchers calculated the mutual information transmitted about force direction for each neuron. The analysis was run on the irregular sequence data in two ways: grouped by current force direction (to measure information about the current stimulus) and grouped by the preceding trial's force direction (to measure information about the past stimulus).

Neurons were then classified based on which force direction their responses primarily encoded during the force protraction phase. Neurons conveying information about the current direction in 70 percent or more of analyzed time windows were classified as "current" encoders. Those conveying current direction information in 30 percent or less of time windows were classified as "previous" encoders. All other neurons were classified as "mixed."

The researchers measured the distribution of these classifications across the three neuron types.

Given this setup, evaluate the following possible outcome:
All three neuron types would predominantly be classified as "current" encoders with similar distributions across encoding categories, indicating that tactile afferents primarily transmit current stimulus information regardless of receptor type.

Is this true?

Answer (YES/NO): YES